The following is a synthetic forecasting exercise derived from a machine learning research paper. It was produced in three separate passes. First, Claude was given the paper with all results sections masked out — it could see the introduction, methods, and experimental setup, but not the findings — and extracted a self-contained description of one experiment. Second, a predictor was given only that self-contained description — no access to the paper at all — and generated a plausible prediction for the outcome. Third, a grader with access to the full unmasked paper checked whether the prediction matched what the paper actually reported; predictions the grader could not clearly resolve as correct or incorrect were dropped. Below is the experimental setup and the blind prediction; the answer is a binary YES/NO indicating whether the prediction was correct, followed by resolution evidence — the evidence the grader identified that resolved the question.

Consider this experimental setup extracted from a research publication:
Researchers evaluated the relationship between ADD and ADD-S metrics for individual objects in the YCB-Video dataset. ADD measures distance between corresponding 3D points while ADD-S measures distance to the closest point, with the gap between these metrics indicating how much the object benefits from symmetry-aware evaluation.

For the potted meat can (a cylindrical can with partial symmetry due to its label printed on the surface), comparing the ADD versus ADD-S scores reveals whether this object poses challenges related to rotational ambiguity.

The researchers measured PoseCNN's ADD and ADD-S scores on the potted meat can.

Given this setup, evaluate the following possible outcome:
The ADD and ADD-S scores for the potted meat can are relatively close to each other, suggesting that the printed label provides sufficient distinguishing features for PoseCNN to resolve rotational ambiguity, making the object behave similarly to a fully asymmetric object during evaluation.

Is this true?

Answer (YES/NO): NO